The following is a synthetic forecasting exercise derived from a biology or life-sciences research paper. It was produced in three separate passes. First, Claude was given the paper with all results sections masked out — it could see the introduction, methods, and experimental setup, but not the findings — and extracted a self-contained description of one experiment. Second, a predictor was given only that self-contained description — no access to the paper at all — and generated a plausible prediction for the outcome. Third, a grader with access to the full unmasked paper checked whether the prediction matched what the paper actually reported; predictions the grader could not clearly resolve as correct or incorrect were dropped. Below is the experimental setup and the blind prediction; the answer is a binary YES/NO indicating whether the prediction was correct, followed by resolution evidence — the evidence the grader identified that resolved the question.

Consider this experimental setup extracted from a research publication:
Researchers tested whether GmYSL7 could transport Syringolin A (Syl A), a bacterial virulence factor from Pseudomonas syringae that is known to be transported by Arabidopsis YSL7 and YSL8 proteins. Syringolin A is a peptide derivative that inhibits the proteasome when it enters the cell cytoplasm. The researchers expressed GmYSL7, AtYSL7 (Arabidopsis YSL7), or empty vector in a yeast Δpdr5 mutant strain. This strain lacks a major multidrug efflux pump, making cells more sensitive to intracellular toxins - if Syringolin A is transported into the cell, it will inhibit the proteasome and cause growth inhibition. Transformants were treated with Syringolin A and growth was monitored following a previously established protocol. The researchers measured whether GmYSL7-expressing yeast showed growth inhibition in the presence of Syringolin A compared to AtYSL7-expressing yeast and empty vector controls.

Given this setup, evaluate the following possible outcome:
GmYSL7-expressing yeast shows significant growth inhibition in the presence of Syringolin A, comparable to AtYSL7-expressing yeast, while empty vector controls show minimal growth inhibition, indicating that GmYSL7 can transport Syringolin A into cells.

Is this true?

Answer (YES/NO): NO